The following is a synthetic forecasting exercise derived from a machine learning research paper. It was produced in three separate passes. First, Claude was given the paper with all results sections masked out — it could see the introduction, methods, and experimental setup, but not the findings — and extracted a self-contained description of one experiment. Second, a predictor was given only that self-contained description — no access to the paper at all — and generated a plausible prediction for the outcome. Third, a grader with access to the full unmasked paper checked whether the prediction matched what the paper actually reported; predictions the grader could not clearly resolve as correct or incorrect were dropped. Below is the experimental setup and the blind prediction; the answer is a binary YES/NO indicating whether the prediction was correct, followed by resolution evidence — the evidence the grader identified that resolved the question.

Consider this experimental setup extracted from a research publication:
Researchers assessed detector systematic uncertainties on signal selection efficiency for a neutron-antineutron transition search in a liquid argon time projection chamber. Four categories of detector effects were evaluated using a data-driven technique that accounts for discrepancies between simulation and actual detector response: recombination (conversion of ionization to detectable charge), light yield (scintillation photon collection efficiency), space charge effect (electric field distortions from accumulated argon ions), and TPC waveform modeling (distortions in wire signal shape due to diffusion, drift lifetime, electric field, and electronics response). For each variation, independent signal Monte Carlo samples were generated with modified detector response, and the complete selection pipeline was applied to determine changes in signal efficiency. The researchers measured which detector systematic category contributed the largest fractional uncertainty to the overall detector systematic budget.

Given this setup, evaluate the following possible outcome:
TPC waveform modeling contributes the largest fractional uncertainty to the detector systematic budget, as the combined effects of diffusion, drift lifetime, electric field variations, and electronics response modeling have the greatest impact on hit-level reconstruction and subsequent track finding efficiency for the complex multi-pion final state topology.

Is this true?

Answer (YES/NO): YES